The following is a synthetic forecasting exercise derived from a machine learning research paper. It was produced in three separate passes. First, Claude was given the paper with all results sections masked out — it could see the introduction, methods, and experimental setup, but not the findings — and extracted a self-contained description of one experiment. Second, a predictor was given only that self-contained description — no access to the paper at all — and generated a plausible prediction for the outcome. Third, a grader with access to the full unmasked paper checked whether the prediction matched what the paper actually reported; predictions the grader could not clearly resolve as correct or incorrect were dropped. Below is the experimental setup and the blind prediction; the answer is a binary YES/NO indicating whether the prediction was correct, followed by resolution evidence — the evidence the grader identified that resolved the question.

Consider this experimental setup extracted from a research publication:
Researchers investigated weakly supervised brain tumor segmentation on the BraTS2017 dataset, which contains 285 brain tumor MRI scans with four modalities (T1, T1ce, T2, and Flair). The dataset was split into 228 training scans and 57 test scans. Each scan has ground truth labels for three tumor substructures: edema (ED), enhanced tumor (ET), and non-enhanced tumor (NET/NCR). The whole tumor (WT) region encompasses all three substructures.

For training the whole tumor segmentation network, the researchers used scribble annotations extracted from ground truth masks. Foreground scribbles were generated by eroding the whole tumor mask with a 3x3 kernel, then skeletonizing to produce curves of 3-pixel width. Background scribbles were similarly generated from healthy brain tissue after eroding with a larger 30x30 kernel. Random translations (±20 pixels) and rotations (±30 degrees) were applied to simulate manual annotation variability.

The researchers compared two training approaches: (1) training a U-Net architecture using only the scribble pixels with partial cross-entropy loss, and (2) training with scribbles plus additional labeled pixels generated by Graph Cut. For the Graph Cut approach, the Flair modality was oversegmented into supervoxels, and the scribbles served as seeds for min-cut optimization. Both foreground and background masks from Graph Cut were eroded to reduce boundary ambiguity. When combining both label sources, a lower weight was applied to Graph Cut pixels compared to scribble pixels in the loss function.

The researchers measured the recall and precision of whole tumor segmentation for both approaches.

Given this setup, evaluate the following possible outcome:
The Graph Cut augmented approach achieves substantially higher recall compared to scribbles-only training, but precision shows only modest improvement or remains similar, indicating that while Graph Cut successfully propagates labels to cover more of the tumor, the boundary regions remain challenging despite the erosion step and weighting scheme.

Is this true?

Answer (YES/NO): NO